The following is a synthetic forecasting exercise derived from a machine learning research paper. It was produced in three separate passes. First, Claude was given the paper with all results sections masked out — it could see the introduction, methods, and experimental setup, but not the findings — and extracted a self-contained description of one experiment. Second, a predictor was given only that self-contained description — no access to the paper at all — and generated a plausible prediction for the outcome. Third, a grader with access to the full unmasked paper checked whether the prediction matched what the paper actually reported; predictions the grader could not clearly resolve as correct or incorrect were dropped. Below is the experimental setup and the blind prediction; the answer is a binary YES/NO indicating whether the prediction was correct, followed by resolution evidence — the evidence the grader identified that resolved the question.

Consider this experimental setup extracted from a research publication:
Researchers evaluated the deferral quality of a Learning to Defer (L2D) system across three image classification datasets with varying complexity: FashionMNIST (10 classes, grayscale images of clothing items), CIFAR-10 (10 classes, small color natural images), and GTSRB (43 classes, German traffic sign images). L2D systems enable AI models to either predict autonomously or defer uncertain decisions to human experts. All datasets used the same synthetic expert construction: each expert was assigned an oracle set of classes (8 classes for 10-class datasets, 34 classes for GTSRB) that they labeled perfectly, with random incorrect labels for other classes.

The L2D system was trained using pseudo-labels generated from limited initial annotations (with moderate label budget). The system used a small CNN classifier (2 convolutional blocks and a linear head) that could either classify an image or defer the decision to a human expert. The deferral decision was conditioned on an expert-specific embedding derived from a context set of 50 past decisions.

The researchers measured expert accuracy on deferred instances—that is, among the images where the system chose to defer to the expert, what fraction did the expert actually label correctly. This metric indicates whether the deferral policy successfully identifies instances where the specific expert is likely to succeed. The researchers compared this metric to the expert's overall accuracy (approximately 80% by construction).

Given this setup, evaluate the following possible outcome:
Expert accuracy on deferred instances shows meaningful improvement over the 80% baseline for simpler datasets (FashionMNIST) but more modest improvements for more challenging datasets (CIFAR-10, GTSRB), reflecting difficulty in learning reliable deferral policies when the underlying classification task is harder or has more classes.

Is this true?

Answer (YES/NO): NO